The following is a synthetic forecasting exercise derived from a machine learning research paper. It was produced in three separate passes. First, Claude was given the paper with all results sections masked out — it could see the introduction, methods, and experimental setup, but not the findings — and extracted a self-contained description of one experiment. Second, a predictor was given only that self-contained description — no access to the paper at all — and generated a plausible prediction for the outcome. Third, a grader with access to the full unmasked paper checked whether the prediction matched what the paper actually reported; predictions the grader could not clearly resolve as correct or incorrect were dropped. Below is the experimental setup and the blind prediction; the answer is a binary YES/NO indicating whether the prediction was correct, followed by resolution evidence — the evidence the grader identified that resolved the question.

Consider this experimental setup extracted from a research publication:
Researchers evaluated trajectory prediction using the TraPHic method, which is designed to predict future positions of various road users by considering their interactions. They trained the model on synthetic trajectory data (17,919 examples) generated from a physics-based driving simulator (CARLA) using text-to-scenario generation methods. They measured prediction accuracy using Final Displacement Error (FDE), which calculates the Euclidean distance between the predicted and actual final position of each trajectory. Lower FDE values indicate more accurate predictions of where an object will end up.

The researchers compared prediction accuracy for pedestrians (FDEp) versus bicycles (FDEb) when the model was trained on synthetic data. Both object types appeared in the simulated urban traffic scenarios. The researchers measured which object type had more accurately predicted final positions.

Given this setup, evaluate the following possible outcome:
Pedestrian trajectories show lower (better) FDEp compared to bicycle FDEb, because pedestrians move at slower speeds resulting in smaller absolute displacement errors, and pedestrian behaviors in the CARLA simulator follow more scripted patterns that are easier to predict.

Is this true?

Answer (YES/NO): YES